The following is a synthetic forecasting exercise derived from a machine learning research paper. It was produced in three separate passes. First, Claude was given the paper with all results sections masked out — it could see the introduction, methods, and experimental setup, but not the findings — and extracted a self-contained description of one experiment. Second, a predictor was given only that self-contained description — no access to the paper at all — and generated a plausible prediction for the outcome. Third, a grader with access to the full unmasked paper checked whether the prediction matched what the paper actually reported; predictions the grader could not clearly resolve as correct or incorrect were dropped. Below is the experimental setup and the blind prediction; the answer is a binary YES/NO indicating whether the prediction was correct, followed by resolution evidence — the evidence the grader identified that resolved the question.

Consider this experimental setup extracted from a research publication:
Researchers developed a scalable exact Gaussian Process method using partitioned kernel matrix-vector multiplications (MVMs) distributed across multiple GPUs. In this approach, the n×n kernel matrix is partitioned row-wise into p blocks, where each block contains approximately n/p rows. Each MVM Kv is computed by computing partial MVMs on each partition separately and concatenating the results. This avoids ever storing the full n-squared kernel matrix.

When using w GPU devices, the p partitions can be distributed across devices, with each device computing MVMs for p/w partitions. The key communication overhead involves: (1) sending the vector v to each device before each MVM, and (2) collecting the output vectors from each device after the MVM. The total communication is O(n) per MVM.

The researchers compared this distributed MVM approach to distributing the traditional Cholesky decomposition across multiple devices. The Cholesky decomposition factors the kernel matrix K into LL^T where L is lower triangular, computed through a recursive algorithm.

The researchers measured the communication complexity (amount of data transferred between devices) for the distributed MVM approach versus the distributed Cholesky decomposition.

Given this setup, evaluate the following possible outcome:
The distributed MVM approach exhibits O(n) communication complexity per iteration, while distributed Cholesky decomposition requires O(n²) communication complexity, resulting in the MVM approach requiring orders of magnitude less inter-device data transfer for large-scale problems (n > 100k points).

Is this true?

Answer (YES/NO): YES